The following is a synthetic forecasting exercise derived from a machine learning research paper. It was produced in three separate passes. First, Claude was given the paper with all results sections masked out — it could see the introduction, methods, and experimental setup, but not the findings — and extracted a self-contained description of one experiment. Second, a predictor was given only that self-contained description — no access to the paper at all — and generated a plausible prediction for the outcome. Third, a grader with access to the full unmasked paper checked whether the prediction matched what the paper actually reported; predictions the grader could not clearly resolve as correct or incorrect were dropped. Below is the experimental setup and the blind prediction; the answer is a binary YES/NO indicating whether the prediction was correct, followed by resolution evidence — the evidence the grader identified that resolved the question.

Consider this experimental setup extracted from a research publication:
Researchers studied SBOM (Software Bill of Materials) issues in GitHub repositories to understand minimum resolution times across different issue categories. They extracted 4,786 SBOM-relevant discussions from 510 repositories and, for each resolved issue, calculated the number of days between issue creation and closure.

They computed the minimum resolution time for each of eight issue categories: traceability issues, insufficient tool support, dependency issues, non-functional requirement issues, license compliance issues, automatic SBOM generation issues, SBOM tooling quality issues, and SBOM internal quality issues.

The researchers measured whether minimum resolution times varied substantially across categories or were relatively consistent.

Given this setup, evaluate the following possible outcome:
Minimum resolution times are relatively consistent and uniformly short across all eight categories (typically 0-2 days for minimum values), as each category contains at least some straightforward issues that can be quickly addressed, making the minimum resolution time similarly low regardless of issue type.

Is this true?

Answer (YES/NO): YES